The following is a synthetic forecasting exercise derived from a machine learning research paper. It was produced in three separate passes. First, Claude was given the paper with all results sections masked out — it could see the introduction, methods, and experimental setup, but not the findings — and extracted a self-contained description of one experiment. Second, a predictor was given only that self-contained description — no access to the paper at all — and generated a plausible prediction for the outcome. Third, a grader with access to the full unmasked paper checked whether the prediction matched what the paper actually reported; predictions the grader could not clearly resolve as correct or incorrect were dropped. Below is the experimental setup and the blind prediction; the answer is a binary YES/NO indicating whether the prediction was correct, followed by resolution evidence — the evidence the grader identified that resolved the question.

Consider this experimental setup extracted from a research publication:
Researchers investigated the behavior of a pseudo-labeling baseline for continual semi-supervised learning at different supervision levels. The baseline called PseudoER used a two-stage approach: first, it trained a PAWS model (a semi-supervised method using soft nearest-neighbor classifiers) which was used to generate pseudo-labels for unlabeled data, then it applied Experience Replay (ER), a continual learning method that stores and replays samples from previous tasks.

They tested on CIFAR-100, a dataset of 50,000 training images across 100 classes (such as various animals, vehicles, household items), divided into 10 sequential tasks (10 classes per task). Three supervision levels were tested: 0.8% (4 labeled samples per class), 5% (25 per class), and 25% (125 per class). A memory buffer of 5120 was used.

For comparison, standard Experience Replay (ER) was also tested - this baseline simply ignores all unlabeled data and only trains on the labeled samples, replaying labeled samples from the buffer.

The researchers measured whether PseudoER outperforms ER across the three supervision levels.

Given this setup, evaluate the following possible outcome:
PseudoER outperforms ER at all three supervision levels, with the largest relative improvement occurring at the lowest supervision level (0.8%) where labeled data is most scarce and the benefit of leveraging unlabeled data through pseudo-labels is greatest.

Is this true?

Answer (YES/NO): NO